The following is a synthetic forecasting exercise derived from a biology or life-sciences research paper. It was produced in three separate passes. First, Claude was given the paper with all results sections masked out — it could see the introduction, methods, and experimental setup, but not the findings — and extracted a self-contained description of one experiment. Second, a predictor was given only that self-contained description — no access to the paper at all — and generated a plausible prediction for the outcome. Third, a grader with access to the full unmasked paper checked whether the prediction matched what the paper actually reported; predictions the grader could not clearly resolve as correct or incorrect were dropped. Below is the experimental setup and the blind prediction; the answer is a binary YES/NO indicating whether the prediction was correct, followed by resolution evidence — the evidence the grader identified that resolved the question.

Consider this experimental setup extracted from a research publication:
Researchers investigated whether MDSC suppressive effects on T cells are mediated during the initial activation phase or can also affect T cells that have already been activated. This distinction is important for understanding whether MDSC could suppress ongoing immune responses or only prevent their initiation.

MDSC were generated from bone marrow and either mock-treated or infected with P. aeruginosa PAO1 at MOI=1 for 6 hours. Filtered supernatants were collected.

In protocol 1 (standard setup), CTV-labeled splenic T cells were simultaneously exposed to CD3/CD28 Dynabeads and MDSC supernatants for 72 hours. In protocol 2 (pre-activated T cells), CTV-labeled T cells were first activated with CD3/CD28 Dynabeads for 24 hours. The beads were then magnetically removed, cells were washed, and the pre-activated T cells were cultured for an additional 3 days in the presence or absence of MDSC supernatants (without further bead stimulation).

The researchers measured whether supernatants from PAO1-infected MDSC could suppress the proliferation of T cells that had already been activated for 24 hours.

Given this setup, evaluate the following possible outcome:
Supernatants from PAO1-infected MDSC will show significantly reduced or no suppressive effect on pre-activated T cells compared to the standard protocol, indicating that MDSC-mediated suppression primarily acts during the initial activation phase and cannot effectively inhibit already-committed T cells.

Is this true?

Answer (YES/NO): NO